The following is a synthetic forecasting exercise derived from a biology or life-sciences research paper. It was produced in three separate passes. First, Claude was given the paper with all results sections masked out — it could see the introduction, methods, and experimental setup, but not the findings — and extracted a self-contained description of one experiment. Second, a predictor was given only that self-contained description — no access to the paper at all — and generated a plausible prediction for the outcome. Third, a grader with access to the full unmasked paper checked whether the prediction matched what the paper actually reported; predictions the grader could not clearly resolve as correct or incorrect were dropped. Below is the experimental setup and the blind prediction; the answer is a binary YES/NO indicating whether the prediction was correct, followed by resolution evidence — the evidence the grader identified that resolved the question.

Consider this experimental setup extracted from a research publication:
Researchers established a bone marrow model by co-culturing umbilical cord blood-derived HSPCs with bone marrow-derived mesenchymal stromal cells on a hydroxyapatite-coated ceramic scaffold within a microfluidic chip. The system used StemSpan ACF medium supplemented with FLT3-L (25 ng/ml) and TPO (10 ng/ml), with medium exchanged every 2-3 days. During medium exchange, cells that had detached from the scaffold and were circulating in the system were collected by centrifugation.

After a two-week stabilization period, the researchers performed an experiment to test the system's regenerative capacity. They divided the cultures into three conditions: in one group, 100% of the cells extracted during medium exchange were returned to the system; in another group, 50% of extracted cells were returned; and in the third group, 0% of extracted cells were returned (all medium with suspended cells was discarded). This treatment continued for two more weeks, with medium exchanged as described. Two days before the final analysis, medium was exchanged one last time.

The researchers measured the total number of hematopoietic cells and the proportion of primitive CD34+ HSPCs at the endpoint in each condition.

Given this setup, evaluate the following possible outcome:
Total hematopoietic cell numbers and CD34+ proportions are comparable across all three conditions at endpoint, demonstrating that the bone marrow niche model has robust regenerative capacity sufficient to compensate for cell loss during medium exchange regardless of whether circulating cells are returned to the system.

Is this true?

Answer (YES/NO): NO